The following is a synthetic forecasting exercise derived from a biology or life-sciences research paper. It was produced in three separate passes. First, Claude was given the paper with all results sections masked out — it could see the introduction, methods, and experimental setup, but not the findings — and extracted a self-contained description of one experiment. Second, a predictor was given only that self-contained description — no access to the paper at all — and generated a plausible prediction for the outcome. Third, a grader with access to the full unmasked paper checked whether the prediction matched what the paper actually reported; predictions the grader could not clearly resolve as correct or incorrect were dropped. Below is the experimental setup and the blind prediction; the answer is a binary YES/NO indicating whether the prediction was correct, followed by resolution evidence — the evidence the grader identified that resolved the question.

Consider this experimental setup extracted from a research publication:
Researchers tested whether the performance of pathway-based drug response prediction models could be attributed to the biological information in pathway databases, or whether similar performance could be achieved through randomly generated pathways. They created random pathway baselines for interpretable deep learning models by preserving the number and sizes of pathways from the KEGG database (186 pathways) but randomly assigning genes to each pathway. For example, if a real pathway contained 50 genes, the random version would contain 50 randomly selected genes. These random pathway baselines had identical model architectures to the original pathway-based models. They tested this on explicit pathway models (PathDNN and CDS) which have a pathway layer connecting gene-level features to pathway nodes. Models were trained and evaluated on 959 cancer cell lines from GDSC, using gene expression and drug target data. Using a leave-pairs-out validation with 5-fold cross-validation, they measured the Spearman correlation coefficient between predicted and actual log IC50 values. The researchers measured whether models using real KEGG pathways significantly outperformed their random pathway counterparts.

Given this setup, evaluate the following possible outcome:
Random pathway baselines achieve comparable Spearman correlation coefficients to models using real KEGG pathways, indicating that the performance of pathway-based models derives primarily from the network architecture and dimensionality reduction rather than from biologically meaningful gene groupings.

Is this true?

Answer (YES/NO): YES